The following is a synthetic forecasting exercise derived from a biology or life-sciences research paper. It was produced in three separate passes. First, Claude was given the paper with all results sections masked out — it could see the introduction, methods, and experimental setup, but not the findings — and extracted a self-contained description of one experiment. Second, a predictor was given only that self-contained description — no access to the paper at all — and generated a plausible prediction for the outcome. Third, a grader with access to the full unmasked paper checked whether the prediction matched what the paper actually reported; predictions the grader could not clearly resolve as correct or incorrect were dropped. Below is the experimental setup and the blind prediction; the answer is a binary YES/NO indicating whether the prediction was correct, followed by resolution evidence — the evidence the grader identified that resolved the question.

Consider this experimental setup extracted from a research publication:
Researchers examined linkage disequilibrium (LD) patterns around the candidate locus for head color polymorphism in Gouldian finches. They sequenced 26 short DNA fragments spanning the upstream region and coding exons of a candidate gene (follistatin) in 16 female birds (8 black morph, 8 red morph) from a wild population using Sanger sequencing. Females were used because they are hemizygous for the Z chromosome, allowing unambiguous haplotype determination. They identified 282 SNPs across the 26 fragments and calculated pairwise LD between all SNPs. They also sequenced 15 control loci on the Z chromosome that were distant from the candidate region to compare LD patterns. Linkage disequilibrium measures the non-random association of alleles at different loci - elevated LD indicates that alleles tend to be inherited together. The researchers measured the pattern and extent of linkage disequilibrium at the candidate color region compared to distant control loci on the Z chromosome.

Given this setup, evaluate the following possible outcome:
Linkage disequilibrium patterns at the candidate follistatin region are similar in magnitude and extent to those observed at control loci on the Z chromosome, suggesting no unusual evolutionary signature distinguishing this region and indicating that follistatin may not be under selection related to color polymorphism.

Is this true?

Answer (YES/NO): NO